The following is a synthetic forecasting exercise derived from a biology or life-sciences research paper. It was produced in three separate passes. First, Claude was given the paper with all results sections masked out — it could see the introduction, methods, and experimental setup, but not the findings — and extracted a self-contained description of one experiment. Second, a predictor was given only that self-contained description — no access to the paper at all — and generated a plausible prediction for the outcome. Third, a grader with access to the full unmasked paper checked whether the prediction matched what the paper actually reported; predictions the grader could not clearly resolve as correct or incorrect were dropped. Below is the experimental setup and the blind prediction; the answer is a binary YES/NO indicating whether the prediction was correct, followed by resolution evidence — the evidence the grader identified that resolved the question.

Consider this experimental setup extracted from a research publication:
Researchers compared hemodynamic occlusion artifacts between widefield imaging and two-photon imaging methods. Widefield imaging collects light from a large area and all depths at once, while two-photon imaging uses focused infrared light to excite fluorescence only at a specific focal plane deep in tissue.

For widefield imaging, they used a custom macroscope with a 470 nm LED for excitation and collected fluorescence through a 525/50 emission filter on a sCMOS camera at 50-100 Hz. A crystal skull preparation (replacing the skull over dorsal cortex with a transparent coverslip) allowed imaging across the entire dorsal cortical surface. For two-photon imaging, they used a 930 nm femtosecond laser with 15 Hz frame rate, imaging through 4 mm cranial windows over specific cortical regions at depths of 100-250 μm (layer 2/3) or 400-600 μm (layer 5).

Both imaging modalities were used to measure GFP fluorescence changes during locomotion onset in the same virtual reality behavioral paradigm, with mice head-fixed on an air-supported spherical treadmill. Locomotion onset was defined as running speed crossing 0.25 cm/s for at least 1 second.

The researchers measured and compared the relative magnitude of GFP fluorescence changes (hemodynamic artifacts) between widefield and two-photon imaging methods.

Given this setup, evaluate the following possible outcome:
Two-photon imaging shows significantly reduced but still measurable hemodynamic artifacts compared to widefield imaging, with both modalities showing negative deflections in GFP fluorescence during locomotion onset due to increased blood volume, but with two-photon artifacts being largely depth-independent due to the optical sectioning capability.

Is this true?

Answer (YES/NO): NO